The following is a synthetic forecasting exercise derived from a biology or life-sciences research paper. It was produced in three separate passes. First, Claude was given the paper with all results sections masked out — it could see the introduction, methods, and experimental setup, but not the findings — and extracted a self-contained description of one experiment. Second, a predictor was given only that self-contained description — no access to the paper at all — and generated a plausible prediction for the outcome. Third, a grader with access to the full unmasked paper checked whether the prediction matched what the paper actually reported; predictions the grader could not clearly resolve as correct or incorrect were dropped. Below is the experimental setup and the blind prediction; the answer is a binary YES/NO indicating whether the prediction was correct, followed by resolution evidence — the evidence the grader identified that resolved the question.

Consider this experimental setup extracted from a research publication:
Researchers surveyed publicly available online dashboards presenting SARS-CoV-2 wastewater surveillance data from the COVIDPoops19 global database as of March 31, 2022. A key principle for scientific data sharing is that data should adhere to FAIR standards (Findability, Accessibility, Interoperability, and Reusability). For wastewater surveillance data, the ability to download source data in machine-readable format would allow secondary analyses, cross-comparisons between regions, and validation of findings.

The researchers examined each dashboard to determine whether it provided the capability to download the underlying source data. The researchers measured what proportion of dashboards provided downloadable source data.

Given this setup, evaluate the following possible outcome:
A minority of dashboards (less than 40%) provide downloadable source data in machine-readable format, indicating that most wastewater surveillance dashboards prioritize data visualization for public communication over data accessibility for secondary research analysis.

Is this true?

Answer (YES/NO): YES